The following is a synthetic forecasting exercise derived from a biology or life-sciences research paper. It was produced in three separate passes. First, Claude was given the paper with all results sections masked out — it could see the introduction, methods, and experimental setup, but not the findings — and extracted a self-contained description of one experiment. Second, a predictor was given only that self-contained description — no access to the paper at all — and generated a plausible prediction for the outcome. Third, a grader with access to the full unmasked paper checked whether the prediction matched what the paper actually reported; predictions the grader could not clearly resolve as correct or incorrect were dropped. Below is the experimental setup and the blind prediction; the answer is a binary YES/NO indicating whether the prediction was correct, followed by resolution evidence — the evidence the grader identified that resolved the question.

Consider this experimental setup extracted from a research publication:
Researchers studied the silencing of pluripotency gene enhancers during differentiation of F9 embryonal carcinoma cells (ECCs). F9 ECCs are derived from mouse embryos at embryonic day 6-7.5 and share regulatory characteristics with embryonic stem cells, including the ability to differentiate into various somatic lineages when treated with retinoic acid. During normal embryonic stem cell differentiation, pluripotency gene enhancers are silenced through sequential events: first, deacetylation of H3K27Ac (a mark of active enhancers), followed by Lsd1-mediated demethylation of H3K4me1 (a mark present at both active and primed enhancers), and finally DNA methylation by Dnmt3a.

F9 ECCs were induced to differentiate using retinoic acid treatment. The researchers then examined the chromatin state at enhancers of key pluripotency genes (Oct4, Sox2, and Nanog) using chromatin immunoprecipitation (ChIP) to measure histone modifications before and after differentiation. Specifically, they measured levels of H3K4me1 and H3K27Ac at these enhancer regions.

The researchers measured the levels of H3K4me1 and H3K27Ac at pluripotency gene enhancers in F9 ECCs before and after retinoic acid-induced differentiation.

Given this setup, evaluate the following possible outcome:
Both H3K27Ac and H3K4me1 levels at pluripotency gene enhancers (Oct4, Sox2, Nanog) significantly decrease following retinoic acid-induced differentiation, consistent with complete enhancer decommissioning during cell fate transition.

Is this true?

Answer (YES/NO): NO